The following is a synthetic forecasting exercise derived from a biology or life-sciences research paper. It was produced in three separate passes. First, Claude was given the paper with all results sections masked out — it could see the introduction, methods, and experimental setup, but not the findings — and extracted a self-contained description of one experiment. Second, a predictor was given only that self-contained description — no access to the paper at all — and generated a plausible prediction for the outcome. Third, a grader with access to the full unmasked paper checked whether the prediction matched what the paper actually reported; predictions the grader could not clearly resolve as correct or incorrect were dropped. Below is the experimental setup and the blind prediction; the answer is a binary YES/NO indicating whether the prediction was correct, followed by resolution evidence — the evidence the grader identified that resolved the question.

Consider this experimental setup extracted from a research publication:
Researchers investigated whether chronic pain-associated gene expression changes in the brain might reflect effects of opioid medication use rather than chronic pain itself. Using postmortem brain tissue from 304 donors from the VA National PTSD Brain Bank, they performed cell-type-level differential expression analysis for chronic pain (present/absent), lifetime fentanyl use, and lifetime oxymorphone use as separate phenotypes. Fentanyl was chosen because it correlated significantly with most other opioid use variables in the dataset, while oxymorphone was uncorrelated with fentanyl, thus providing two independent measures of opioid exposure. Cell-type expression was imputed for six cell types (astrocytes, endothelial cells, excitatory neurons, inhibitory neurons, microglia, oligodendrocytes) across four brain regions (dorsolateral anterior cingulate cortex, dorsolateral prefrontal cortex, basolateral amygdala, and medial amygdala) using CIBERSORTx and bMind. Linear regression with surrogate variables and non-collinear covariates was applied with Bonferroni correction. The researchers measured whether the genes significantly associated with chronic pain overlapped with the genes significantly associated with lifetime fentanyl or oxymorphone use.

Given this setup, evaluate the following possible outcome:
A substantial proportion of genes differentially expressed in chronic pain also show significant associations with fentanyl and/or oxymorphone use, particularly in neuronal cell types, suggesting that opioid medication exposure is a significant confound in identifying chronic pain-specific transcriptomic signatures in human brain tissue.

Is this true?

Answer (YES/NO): NO